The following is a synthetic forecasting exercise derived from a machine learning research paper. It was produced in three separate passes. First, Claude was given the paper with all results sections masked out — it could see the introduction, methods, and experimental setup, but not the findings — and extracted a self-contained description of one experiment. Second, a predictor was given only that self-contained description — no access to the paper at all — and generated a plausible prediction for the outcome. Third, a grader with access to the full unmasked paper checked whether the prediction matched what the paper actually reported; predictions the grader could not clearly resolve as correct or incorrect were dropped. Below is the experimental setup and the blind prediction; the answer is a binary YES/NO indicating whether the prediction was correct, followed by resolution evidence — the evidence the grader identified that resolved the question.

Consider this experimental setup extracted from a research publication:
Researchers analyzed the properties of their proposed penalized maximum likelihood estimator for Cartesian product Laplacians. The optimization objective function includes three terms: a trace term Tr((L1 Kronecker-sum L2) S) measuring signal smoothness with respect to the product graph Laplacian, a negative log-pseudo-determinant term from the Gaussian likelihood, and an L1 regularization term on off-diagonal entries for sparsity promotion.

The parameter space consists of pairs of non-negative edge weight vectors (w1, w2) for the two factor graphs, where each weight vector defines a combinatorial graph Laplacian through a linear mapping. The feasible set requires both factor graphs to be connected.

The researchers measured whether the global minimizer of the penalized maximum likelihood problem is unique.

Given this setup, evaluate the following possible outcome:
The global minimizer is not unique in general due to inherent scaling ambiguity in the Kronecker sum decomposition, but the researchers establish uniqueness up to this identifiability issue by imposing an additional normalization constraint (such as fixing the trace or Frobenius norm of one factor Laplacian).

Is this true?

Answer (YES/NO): NO